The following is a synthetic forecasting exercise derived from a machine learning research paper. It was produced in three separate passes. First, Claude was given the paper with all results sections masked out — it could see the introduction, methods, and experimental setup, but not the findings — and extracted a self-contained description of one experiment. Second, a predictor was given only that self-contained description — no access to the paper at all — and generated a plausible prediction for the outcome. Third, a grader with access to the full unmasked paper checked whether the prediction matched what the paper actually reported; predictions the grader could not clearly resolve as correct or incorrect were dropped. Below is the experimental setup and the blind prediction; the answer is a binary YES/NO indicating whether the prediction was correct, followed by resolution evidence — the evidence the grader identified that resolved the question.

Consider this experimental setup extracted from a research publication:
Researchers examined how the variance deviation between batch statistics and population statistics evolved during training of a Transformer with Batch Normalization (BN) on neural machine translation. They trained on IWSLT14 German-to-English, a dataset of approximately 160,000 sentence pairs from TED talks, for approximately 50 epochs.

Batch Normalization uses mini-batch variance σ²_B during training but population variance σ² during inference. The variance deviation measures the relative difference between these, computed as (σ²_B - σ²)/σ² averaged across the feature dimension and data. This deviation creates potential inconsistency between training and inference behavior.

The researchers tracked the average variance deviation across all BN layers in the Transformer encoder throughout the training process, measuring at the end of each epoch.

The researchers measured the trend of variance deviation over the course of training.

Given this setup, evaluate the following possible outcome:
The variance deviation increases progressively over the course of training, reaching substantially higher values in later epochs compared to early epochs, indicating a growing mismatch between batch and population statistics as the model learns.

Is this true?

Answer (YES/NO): YES